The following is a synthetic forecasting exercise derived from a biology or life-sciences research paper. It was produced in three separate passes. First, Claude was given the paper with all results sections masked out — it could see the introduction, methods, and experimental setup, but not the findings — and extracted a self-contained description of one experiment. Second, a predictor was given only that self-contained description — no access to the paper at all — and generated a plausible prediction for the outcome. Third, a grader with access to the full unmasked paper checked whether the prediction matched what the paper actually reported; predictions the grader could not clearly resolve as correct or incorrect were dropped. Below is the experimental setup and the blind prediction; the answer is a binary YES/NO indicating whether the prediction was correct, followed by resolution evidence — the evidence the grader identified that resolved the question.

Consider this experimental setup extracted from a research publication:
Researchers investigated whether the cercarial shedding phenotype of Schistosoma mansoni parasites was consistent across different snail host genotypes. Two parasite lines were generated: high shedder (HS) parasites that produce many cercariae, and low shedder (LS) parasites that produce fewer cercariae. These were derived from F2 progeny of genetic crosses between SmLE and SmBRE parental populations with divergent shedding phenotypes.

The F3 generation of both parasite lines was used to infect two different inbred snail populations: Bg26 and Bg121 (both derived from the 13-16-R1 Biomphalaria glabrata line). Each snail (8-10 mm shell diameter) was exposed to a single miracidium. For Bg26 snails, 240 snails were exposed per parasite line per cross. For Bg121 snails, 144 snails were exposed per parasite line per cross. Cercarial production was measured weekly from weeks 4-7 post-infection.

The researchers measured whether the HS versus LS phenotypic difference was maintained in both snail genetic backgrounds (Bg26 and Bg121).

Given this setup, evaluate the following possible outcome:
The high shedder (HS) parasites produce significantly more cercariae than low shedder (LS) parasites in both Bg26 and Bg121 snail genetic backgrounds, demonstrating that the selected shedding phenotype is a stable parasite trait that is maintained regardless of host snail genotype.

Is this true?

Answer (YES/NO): YES